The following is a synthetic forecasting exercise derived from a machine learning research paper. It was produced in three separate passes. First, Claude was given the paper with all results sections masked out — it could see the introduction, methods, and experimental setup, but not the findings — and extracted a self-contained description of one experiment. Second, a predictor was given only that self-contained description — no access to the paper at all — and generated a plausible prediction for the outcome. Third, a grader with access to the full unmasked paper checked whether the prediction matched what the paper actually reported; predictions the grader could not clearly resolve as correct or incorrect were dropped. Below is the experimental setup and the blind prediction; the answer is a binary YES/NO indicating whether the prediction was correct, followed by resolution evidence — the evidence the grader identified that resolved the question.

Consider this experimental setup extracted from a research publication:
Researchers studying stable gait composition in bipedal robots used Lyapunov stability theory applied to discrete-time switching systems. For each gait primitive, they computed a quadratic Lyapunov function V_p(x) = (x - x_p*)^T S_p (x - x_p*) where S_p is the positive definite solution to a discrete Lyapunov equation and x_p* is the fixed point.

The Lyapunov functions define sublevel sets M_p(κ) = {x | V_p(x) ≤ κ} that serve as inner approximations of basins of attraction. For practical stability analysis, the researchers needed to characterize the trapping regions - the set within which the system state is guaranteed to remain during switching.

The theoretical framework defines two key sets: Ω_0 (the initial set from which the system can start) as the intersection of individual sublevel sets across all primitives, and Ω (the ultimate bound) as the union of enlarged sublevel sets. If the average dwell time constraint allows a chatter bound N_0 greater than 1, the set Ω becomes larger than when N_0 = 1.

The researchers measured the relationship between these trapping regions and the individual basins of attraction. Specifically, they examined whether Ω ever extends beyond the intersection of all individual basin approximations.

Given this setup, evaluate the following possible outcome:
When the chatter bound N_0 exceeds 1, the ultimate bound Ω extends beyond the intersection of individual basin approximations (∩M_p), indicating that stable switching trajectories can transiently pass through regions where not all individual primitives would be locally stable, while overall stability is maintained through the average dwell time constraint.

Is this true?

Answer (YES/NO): NO